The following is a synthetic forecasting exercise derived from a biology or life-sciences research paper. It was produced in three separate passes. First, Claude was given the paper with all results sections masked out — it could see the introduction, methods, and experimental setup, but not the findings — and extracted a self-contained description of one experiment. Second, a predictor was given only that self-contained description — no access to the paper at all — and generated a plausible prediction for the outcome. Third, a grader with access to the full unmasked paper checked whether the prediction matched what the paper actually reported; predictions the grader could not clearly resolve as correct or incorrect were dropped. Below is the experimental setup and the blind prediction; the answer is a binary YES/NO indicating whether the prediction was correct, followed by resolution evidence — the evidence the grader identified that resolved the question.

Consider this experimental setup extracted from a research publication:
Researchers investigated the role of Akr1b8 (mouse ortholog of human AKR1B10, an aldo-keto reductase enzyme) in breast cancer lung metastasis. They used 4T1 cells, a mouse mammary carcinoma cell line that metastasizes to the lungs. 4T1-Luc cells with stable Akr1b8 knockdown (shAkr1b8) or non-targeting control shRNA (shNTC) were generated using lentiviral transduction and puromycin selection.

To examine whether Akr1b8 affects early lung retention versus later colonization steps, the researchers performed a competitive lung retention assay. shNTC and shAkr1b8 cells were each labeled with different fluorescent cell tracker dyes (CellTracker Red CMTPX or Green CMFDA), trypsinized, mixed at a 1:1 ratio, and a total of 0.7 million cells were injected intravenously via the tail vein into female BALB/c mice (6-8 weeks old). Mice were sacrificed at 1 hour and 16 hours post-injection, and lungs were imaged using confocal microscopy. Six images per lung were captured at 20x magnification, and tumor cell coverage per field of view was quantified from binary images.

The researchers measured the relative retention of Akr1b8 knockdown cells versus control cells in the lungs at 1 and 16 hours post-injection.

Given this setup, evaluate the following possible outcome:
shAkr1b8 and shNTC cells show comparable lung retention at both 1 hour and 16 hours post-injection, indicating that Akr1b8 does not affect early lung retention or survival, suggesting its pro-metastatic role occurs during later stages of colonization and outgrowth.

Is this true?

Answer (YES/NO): YES